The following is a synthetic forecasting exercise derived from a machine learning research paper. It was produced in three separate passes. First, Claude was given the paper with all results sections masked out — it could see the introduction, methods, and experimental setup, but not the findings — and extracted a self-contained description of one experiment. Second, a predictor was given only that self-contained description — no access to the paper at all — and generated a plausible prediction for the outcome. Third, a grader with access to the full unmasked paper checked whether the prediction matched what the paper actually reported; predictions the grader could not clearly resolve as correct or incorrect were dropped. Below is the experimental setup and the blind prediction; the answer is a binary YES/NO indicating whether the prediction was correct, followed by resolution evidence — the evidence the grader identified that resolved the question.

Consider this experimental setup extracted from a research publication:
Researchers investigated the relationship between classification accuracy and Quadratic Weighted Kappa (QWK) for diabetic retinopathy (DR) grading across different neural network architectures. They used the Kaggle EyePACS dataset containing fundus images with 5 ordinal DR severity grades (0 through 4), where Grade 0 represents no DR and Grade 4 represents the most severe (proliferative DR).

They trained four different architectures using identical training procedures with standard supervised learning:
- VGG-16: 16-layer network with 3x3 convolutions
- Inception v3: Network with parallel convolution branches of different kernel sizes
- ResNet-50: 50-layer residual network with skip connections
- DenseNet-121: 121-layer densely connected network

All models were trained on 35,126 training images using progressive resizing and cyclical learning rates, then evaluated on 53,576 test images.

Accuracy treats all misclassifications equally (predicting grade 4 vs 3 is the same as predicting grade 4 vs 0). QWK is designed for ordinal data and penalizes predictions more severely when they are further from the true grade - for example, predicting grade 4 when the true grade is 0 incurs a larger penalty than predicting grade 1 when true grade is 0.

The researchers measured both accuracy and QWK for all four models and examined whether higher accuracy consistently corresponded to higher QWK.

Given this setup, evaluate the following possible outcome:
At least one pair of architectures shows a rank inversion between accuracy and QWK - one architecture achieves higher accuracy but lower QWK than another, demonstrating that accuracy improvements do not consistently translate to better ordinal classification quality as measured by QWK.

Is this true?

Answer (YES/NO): YES